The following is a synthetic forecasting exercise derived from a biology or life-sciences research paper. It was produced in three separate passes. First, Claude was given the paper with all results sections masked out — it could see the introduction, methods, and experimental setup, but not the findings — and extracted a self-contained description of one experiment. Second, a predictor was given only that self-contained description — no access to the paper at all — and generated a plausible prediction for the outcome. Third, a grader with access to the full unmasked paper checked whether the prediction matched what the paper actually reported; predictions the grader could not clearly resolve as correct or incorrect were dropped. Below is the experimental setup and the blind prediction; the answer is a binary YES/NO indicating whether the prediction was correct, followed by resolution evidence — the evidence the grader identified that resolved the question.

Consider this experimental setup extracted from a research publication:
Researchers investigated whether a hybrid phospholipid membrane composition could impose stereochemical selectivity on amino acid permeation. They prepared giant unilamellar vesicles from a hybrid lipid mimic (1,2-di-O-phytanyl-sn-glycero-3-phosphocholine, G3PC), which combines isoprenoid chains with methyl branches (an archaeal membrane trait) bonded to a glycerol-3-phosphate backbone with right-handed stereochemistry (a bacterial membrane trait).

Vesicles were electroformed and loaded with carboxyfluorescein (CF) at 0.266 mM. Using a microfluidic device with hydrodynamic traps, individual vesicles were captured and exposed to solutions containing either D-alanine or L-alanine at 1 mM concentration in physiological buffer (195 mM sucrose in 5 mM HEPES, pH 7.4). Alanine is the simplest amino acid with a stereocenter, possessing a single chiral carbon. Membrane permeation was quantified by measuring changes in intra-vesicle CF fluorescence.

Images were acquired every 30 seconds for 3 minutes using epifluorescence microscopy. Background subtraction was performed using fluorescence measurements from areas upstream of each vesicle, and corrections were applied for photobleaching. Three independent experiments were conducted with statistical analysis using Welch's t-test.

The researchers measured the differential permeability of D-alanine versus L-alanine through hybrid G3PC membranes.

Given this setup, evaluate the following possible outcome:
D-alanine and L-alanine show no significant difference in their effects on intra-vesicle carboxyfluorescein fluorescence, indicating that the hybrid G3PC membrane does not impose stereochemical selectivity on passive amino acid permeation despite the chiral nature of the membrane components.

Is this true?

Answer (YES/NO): NO